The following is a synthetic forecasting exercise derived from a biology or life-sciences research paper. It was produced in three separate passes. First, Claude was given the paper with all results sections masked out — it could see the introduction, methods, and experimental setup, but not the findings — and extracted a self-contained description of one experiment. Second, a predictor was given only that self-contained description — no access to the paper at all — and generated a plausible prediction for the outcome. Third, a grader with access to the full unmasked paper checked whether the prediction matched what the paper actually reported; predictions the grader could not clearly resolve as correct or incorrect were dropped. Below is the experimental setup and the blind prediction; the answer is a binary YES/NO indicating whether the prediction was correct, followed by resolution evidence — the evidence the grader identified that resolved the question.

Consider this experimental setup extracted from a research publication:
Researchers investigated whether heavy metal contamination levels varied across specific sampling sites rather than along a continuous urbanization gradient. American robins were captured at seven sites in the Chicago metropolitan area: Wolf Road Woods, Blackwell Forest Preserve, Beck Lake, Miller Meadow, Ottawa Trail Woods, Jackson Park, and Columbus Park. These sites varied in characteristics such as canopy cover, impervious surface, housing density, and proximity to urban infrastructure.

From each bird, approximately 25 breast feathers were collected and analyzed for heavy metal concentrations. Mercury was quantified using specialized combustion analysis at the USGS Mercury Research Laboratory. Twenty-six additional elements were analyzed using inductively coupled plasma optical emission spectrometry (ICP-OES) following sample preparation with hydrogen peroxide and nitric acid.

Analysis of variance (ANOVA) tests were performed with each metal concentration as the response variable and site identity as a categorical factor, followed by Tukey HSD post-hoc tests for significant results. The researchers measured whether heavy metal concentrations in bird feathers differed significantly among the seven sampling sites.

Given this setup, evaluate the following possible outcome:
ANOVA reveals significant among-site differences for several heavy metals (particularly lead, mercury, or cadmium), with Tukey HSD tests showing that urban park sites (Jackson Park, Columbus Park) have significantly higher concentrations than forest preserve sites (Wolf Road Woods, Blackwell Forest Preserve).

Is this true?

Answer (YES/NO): NO